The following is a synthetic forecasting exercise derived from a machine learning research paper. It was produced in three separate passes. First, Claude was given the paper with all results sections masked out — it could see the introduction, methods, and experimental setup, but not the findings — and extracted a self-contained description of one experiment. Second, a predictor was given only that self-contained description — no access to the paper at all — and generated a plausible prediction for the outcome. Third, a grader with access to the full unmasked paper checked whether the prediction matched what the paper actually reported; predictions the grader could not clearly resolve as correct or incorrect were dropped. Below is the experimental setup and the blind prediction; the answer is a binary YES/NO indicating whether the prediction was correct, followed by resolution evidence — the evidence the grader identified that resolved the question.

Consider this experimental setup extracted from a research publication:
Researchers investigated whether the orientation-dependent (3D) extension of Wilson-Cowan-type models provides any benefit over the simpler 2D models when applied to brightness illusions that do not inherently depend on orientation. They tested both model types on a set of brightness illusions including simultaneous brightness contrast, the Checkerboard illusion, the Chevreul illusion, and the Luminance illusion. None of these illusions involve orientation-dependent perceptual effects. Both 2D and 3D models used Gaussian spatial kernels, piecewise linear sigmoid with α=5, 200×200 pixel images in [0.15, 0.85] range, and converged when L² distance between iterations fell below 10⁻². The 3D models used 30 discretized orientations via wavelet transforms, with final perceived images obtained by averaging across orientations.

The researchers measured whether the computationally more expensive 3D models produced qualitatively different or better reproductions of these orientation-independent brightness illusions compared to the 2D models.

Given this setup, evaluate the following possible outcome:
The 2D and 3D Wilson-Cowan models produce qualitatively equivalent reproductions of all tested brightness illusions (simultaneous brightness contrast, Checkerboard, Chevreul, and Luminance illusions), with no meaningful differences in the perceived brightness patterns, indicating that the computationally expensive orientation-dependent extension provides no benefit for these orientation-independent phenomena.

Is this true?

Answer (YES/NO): NO